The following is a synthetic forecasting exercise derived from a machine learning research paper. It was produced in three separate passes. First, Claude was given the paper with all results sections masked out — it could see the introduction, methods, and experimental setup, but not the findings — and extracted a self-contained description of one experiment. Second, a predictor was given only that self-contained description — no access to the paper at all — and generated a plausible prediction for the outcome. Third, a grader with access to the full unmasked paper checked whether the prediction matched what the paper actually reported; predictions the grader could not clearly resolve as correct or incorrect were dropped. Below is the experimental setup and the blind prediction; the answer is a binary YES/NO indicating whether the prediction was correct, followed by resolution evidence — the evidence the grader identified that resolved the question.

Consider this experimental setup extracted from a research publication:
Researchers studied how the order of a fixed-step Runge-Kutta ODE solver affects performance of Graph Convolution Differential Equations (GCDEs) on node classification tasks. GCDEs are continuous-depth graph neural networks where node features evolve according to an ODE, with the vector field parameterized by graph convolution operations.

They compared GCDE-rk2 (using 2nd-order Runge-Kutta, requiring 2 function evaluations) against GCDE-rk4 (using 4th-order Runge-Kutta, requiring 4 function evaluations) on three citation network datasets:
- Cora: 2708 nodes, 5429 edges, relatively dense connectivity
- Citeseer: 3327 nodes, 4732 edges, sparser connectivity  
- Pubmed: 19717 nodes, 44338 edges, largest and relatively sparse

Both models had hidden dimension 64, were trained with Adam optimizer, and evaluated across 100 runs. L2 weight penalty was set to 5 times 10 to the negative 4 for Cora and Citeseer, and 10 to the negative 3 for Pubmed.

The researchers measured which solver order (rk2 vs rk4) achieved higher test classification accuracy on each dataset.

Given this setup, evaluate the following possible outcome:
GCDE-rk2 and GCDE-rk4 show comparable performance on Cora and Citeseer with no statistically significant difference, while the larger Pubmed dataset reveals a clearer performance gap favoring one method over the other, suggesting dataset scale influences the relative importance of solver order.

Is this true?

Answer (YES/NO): NO